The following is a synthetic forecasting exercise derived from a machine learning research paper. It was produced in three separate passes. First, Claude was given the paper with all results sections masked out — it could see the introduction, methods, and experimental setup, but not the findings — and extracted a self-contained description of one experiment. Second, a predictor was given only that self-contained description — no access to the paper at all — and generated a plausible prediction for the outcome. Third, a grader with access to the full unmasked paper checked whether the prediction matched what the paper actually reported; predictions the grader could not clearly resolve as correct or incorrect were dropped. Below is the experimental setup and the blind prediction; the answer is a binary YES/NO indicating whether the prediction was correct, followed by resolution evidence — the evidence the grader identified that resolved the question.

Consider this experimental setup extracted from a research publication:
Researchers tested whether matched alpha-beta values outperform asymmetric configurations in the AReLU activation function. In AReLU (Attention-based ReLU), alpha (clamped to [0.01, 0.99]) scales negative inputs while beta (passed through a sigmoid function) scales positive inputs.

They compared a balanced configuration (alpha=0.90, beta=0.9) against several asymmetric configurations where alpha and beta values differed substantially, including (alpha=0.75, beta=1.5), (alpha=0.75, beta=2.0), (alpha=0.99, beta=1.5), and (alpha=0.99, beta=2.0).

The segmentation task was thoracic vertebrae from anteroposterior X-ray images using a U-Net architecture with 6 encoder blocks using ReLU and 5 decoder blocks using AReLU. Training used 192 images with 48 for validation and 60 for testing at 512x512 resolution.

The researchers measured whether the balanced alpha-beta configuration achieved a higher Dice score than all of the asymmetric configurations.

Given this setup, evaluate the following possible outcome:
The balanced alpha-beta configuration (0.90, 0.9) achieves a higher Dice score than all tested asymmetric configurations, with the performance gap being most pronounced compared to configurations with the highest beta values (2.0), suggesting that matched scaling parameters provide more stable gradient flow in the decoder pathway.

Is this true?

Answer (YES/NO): NO